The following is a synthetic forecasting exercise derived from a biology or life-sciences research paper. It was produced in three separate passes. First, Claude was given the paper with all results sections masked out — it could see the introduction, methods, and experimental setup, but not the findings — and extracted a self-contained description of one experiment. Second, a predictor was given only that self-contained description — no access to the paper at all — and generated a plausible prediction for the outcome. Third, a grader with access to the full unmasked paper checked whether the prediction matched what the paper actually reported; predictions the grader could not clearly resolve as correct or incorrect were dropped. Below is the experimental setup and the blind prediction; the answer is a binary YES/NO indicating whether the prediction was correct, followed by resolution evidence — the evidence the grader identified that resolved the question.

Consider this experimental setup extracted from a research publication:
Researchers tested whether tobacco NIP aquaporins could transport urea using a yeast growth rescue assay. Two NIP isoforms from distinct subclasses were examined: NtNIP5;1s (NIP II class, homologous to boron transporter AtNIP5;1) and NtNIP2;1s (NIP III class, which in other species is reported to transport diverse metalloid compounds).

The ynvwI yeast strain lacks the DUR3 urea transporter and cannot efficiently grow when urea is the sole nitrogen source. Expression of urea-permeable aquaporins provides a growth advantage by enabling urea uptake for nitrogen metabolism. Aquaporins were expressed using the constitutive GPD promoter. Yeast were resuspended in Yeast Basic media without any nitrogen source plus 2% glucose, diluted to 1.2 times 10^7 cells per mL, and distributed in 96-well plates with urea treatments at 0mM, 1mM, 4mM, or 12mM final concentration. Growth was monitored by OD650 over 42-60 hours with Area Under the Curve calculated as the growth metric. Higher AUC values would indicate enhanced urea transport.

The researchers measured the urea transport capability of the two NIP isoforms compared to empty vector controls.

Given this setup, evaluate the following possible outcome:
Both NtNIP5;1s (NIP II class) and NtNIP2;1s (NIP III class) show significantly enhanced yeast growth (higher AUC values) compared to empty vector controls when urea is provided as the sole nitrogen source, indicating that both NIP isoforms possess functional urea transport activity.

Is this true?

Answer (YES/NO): NO